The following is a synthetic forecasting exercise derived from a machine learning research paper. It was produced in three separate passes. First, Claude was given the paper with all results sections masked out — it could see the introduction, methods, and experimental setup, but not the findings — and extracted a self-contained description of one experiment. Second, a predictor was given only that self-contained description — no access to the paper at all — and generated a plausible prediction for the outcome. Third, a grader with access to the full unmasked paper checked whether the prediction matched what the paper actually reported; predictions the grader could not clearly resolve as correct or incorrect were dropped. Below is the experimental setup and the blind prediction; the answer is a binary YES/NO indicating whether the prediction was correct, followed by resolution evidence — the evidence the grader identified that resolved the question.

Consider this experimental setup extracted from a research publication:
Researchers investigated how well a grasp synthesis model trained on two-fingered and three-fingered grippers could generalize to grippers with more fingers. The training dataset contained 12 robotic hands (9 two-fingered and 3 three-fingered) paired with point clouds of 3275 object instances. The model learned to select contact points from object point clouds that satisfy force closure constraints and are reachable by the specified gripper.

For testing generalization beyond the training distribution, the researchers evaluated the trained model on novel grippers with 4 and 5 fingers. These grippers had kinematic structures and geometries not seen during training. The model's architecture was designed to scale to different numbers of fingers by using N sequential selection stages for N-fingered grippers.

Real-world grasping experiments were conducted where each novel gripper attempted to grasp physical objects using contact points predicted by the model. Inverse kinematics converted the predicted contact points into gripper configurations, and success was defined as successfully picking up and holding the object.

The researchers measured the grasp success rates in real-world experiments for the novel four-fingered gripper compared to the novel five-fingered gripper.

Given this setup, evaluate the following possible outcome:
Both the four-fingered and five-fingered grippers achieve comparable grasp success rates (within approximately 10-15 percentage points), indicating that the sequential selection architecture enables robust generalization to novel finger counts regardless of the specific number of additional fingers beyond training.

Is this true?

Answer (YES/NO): YES